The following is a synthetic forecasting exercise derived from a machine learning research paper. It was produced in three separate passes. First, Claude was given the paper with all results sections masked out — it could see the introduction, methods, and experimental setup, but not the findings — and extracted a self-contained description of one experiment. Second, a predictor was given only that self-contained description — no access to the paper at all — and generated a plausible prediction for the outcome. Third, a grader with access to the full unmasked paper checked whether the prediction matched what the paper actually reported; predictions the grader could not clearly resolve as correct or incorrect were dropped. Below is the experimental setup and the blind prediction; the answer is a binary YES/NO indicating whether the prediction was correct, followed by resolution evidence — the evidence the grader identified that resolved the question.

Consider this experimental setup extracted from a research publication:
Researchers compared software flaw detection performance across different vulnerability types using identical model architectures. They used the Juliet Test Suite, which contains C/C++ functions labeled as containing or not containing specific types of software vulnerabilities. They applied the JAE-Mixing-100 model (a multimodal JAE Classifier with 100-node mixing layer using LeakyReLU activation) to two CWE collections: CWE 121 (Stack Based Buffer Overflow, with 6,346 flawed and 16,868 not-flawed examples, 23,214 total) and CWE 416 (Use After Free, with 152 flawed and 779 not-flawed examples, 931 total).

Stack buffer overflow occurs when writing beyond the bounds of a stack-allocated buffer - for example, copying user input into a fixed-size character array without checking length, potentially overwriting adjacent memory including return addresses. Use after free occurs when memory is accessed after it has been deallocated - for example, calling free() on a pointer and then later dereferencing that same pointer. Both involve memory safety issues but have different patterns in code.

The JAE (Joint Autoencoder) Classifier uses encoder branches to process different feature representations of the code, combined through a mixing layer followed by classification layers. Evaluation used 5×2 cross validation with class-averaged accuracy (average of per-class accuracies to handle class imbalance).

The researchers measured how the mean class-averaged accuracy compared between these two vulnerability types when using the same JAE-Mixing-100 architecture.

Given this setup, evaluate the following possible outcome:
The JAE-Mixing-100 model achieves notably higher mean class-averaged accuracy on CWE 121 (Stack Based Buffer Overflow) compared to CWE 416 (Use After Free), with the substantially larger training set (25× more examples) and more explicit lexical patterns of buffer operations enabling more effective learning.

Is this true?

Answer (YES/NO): YES